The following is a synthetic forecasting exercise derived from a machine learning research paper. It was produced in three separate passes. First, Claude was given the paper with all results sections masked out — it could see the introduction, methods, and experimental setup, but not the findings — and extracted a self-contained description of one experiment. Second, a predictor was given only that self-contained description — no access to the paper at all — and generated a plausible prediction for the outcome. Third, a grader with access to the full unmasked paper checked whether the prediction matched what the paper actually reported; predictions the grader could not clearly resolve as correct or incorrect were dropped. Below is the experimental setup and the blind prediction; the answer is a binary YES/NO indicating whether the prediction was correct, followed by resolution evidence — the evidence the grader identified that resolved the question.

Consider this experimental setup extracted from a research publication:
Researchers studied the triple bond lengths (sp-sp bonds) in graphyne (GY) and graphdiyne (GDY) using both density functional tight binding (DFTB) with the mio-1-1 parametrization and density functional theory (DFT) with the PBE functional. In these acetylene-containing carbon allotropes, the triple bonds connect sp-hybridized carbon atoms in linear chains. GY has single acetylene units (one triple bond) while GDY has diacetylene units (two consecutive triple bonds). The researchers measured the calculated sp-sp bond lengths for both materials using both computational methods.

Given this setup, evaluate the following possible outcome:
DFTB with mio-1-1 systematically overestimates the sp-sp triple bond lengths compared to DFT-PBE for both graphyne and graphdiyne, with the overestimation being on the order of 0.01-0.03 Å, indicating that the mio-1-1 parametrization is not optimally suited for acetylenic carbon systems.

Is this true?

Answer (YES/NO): NO